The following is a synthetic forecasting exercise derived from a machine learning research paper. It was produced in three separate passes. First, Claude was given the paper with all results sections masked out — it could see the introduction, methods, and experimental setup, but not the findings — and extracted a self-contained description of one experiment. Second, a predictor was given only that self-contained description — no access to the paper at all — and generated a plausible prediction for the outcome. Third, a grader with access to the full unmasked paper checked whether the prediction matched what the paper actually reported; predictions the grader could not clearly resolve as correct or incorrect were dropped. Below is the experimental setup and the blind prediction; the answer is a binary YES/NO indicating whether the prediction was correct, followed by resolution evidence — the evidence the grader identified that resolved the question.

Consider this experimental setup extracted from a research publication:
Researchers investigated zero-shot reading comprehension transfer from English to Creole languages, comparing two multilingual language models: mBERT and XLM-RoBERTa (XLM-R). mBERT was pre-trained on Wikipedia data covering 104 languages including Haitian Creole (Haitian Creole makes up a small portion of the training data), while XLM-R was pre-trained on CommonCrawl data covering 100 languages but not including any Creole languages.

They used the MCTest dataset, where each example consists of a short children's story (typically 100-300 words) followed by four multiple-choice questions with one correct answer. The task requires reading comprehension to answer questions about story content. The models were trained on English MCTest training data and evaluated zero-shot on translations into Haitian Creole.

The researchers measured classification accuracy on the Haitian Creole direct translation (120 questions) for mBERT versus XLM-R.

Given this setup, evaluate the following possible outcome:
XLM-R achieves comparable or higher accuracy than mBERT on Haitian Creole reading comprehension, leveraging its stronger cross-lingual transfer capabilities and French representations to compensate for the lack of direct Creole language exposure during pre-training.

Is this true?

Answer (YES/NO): NO